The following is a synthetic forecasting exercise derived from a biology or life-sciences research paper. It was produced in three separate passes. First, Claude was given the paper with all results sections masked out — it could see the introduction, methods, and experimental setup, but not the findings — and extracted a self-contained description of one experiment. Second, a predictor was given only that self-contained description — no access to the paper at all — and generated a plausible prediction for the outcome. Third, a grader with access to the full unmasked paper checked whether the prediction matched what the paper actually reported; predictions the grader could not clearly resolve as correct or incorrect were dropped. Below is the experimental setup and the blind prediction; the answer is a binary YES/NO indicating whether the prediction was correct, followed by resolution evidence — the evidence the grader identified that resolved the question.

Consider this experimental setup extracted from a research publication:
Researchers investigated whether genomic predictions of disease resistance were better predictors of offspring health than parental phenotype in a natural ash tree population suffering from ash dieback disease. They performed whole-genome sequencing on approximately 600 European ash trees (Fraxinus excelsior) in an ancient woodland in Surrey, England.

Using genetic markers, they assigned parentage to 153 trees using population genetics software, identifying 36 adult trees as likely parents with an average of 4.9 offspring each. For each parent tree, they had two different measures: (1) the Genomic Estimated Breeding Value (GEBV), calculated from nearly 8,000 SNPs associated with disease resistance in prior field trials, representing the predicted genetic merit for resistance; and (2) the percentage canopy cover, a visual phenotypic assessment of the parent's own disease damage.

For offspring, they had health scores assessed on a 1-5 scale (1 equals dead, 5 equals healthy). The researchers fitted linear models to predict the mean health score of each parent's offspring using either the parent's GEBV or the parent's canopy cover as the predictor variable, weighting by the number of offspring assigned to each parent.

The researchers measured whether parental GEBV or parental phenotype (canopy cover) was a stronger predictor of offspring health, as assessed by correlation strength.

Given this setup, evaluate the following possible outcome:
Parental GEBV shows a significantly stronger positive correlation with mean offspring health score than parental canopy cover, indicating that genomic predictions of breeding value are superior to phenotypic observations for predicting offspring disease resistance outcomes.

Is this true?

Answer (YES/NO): YES